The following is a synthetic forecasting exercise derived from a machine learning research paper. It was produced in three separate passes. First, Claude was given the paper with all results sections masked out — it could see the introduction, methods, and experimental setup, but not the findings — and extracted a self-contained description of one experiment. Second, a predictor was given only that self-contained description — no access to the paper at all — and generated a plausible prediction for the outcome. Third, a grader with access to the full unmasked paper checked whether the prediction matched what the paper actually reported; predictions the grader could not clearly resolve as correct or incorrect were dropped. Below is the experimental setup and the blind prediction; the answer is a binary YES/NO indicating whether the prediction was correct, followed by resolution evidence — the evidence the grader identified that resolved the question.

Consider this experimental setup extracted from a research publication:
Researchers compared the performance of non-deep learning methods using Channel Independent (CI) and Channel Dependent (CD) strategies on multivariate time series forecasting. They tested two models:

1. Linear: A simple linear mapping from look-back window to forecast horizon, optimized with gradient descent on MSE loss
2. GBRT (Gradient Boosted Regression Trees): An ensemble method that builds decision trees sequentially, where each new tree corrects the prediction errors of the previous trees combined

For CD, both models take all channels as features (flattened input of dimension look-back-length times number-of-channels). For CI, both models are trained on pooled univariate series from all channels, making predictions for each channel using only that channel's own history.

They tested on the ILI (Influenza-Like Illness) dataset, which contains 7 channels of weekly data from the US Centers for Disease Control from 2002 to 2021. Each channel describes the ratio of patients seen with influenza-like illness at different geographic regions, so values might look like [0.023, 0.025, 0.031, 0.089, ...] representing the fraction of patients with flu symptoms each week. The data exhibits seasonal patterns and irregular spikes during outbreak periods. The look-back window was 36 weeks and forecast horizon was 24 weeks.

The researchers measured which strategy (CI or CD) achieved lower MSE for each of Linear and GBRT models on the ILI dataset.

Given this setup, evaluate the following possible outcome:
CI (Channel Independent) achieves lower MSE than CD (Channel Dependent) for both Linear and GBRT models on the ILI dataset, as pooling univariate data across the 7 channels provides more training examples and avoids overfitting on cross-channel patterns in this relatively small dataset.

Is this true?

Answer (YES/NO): NO